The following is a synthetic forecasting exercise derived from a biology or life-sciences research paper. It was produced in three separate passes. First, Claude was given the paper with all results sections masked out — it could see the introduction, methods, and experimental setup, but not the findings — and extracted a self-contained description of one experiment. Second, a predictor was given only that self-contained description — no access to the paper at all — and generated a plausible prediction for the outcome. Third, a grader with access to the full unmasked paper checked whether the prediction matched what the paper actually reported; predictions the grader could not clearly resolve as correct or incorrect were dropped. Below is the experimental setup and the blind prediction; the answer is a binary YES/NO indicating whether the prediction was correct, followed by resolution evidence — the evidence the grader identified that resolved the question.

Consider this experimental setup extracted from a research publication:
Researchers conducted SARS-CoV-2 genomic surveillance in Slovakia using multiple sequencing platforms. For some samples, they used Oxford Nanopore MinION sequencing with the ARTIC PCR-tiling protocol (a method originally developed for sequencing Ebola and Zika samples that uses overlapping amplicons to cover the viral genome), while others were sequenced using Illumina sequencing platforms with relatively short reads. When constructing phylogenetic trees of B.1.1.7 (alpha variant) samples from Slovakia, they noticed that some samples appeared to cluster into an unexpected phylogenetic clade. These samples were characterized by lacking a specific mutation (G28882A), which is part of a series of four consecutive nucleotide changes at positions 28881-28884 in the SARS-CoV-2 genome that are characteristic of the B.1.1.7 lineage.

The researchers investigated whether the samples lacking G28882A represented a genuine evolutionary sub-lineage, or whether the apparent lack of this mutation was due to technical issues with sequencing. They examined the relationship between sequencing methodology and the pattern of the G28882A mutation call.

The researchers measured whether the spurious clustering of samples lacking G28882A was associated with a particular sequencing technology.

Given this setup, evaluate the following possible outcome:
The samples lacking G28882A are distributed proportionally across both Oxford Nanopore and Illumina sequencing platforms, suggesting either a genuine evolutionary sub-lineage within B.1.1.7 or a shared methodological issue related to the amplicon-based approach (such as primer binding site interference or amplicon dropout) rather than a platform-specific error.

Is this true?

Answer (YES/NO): NO